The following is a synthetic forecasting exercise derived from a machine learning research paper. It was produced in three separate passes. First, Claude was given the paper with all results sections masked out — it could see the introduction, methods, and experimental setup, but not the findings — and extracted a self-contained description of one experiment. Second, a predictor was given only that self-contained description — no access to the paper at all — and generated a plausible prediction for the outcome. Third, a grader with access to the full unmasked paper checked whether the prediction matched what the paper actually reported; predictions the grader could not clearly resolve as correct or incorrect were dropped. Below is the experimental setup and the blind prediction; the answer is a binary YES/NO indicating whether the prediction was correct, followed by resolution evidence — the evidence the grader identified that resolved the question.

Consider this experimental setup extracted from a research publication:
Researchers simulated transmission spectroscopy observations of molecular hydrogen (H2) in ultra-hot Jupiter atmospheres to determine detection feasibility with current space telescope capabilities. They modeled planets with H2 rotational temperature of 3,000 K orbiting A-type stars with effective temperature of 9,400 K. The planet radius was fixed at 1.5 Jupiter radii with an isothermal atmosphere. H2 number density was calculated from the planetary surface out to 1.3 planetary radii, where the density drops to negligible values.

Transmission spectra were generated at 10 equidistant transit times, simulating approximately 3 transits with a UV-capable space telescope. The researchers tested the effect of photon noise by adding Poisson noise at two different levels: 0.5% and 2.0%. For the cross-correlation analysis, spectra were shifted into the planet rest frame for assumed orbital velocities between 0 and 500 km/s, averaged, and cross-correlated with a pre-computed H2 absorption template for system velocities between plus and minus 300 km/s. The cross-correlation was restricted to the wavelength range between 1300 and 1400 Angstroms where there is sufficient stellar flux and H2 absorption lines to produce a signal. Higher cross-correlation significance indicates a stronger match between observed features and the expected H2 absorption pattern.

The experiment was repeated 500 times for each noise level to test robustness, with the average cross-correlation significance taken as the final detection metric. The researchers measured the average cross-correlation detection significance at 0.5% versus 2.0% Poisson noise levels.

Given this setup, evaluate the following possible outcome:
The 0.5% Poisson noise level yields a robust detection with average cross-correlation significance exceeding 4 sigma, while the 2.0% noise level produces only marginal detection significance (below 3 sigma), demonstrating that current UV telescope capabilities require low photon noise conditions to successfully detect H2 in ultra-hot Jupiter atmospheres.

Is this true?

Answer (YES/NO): NO